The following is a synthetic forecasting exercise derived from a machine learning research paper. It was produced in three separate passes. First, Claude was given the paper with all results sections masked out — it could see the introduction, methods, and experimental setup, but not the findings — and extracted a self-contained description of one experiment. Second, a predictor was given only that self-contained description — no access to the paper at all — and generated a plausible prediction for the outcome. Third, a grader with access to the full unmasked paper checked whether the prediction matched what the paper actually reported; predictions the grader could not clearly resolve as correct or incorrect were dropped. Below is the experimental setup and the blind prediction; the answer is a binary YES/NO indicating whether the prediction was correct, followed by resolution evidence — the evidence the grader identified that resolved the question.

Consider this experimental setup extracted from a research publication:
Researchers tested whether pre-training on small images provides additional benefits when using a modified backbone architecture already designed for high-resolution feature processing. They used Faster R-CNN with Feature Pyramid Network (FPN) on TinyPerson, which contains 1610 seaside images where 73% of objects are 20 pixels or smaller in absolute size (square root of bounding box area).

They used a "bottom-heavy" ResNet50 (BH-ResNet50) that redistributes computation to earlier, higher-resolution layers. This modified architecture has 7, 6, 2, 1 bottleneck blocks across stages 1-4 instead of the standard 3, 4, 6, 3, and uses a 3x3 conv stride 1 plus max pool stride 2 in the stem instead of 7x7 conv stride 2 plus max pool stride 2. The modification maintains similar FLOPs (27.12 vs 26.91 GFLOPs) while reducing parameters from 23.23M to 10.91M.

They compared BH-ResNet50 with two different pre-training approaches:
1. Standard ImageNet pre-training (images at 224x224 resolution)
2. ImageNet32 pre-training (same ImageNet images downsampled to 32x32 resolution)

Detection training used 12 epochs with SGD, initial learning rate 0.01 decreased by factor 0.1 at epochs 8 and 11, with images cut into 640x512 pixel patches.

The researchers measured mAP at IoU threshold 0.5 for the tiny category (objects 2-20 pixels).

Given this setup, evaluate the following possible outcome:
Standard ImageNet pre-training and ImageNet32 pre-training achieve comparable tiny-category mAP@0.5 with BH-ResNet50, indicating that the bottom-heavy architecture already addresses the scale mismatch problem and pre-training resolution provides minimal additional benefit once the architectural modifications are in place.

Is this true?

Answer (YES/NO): NO